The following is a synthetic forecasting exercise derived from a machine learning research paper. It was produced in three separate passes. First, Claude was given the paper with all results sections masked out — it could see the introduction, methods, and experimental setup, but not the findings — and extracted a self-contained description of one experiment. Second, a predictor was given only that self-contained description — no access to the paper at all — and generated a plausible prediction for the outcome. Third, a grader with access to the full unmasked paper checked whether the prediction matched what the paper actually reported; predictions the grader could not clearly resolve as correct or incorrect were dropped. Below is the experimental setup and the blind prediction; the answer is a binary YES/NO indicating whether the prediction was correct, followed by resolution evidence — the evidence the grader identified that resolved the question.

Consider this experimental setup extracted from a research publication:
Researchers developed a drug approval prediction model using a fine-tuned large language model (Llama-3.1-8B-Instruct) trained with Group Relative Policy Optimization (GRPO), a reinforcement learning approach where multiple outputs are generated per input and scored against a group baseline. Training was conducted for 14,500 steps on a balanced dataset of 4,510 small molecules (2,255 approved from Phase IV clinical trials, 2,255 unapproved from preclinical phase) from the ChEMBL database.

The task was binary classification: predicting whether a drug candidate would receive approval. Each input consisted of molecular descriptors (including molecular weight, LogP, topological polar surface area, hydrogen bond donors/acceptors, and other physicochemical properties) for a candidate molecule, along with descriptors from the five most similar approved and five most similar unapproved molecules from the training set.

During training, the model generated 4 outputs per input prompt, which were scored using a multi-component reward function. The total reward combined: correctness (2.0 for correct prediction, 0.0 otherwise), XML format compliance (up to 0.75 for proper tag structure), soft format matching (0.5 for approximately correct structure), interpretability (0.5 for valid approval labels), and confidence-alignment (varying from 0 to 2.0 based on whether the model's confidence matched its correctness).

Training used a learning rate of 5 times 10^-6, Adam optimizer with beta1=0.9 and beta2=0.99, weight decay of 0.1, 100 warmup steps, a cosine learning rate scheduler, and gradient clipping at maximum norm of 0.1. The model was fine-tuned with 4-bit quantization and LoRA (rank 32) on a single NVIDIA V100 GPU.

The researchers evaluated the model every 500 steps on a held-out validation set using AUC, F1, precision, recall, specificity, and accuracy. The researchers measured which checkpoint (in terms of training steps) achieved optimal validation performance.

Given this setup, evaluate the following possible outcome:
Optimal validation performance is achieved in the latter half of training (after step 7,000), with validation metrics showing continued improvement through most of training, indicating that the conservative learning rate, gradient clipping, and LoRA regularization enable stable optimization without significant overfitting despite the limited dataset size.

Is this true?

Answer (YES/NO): YES